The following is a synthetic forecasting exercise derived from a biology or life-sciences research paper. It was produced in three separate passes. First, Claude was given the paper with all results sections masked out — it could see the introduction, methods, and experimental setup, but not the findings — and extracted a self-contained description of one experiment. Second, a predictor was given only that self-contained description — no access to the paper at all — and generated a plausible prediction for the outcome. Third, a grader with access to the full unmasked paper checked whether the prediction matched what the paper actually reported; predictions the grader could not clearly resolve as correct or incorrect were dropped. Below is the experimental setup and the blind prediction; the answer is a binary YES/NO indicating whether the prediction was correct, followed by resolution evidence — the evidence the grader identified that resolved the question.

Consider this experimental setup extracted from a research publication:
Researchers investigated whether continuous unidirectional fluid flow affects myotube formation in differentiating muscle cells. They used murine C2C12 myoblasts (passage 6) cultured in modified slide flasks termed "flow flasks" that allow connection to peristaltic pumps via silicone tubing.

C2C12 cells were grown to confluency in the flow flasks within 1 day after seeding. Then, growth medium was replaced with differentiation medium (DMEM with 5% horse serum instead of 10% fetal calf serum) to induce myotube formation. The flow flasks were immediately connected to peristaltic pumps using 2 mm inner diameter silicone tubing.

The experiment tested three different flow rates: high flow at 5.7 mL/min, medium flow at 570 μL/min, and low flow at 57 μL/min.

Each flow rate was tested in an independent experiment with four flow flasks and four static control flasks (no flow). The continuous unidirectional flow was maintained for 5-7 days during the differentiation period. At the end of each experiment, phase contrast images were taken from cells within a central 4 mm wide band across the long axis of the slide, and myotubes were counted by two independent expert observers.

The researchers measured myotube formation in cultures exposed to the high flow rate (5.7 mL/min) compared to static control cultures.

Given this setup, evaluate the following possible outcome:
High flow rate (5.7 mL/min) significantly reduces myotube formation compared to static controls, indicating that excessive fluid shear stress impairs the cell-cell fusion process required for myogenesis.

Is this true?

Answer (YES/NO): YES